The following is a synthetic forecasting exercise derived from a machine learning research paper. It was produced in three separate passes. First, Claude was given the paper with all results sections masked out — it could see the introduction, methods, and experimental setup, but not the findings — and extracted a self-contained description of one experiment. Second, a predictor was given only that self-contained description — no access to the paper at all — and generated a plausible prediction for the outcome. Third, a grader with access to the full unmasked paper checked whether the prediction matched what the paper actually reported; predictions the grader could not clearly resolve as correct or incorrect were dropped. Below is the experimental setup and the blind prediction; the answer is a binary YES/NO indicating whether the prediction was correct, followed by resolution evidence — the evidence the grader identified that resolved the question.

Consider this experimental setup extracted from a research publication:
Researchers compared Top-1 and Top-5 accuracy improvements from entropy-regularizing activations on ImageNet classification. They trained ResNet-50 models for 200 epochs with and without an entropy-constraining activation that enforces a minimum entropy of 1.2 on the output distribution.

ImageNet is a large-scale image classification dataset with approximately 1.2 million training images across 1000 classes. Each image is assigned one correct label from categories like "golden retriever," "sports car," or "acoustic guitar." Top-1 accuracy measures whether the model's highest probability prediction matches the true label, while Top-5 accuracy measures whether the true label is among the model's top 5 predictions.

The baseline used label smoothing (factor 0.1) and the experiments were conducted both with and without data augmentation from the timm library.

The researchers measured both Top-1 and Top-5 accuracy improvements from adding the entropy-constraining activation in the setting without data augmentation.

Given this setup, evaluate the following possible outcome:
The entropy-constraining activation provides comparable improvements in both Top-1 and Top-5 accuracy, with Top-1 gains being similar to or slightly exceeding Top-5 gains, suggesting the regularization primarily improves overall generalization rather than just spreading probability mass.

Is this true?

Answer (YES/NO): NO